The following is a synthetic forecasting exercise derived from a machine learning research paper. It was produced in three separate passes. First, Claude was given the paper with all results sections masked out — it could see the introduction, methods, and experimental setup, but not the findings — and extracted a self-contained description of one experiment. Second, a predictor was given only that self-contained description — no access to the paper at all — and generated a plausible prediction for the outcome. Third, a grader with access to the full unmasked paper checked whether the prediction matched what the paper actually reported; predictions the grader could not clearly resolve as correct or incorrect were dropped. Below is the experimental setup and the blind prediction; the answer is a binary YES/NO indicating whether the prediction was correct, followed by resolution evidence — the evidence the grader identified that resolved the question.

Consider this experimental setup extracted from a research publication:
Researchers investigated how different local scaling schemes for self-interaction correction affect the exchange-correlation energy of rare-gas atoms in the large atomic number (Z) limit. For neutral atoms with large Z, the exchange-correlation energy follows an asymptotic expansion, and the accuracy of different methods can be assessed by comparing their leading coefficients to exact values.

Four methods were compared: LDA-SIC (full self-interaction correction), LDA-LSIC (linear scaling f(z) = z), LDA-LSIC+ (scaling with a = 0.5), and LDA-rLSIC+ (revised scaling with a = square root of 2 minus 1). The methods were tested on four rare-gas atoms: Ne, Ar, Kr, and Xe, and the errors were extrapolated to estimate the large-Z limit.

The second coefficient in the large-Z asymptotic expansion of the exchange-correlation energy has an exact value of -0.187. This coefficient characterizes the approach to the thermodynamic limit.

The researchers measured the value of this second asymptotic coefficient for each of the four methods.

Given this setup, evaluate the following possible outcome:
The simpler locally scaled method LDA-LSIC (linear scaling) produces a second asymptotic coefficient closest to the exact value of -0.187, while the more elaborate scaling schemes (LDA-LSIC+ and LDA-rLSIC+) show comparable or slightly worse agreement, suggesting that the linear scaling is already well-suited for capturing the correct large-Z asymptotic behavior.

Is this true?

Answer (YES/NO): NO